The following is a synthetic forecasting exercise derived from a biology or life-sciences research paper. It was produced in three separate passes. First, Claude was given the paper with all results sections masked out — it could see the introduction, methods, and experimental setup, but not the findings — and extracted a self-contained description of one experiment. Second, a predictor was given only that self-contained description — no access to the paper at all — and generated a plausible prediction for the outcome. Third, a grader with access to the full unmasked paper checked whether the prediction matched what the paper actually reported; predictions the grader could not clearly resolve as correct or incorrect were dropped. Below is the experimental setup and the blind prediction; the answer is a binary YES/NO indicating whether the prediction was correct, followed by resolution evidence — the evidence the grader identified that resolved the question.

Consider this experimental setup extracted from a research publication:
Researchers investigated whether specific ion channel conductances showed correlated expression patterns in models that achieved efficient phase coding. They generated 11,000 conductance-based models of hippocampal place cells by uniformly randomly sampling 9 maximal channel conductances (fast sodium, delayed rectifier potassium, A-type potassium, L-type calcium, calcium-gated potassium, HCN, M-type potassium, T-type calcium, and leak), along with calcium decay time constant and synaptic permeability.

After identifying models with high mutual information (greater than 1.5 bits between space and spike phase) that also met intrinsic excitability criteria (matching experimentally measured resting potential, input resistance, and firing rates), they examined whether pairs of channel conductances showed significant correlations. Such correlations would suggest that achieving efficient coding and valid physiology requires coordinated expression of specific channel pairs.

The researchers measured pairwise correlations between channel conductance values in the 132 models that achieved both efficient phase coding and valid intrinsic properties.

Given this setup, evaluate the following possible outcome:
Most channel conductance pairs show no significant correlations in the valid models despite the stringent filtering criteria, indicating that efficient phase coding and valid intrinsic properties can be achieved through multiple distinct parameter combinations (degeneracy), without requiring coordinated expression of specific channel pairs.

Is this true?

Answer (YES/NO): YES